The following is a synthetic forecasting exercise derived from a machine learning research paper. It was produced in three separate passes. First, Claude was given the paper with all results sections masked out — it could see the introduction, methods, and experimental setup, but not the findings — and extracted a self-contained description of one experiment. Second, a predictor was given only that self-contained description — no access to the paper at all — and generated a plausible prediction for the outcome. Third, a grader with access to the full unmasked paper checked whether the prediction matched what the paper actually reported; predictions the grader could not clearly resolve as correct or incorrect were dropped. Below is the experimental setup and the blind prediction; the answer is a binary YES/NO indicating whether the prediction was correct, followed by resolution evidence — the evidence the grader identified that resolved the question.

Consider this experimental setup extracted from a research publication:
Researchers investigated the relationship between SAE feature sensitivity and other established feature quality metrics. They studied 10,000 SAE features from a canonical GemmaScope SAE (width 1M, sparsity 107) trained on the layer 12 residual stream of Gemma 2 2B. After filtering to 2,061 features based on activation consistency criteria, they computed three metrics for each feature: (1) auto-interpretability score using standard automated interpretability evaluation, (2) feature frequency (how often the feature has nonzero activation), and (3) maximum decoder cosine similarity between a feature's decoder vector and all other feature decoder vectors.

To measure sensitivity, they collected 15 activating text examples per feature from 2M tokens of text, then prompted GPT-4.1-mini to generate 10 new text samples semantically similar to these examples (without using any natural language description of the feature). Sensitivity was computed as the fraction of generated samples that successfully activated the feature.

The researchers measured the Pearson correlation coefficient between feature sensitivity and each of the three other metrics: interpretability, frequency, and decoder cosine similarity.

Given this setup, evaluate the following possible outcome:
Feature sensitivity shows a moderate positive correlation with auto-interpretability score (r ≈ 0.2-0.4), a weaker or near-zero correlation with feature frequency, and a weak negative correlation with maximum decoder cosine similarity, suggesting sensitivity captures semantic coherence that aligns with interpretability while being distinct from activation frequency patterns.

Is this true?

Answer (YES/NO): NO